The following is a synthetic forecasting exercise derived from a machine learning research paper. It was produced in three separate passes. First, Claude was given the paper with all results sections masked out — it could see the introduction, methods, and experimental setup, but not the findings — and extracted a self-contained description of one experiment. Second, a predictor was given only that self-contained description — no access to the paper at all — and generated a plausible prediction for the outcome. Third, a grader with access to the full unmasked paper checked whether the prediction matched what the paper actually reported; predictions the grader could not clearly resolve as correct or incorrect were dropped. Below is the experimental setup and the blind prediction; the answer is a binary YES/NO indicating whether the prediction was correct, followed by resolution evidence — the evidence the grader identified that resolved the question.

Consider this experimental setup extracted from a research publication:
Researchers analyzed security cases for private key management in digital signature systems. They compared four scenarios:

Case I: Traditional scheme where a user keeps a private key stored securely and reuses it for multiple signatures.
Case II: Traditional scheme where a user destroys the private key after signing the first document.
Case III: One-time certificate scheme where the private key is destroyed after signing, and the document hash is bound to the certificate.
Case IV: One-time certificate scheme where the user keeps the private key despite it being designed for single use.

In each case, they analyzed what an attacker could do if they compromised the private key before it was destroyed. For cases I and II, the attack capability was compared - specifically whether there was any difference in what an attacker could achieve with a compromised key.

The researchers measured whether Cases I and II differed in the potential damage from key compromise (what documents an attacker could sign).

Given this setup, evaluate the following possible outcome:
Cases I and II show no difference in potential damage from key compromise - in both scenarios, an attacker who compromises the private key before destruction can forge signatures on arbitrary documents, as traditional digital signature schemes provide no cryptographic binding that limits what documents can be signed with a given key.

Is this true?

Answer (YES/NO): YES